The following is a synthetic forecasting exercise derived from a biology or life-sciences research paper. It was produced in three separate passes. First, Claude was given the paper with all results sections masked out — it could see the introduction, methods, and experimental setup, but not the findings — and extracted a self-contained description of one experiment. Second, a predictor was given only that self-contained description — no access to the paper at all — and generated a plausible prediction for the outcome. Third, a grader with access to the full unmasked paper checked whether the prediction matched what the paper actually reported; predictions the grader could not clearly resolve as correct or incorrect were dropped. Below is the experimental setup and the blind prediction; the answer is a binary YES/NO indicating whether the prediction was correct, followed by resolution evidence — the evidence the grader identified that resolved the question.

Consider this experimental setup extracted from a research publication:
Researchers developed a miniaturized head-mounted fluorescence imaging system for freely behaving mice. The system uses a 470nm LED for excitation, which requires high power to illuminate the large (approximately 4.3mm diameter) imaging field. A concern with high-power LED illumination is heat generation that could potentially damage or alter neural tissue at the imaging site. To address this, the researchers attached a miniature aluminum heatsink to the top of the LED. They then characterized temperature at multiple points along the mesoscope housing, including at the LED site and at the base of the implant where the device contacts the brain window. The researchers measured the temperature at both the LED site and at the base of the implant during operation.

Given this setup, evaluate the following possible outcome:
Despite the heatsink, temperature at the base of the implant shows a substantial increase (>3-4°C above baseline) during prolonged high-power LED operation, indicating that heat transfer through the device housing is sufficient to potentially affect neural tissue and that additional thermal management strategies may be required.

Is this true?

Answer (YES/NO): NO